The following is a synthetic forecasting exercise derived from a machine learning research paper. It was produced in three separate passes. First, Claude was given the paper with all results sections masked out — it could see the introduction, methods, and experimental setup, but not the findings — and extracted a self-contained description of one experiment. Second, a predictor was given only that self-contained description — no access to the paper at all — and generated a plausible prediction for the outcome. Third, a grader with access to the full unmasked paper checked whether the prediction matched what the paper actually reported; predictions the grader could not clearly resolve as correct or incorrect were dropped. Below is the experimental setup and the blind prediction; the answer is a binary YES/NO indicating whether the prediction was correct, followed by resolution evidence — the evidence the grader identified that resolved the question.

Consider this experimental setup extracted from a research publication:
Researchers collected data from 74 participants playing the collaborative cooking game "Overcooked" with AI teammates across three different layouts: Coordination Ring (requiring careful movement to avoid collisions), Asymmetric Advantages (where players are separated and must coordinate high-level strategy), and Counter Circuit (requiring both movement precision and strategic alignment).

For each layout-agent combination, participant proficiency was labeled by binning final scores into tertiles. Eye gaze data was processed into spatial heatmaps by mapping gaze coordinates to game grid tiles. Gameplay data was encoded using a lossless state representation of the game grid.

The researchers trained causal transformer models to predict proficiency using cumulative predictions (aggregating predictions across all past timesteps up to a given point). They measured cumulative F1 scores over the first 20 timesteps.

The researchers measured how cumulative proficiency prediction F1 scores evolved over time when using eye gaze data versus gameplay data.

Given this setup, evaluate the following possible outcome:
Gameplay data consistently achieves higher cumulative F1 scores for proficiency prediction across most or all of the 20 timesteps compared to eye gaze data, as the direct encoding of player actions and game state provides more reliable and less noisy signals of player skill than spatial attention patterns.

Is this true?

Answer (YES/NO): NO